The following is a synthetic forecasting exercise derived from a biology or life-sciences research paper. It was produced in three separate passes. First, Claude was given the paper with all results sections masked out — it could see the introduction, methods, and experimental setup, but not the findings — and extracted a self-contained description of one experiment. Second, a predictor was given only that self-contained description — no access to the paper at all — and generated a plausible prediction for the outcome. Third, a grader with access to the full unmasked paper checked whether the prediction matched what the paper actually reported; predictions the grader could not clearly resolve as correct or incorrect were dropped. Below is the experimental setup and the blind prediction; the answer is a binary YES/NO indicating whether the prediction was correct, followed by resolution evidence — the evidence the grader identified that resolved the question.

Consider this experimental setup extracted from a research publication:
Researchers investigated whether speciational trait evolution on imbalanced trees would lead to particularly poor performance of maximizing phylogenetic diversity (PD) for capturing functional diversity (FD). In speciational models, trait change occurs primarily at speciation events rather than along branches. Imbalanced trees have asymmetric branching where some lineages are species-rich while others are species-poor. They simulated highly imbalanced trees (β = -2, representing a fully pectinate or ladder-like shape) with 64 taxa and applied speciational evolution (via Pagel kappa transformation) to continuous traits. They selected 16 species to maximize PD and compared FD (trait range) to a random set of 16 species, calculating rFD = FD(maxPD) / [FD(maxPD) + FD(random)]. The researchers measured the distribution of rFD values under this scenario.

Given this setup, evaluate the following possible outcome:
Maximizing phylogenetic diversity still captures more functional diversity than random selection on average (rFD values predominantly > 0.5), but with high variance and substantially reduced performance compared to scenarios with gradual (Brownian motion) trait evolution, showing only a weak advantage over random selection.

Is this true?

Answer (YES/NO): NO